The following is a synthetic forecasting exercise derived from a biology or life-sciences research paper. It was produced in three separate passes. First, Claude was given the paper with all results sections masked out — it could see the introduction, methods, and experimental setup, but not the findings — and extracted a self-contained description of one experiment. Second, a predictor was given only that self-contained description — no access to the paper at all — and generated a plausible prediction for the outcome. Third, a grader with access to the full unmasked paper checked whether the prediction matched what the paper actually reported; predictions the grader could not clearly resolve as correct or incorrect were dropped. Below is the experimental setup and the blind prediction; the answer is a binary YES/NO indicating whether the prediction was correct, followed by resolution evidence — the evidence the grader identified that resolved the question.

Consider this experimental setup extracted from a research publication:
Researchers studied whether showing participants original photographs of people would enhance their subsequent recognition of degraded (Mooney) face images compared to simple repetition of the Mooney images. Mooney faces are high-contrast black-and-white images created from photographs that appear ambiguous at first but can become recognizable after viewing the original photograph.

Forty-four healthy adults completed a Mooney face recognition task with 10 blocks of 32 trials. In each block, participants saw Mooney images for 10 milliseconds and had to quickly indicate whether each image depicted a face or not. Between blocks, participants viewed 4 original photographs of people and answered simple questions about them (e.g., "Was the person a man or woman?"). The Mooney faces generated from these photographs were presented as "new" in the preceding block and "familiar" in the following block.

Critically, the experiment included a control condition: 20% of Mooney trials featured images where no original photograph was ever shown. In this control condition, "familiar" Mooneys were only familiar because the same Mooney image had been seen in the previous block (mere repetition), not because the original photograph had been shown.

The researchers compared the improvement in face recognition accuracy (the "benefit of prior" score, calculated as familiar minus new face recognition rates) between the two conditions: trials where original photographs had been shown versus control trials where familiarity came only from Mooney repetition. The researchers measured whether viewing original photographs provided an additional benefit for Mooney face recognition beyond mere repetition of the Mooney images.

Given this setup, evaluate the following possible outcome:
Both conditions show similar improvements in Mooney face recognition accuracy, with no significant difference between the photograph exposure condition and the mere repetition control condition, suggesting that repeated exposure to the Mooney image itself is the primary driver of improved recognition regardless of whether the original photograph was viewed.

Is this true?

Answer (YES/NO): YES